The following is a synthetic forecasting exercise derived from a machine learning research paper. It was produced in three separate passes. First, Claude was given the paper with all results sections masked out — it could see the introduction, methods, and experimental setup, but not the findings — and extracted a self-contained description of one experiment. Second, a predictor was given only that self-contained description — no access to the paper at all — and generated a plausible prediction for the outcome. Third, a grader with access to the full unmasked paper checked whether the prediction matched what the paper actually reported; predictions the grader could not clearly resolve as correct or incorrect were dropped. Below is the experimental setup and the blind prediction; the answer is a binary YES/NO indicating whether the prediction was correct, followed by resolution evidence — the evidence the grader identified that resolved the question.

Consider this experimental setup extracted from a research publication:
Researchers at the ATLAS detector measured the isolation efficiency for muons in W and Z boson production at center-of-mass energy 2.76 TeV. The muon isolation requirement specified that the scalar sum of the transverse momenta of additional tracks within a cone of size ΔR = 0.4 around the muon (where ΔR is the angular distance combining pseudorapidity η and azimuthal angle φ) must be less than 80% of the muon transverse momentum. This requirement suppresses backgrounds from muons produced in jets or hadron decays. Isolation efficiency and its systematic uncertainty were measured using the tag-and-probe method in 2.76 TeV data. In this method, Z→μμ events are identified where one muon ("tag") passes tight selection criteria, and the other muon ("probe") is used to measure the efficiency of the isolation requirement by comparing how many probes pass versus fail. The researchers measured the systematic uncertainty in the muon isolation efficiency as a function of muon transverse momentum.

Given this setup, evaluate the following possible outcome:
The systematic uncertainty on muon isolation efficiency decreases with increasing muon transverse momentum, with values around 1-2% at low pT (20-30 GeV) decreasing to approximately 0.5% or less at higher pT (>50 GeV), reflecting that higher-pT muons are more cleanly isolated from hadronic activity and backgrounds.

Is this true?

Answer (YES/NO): NO